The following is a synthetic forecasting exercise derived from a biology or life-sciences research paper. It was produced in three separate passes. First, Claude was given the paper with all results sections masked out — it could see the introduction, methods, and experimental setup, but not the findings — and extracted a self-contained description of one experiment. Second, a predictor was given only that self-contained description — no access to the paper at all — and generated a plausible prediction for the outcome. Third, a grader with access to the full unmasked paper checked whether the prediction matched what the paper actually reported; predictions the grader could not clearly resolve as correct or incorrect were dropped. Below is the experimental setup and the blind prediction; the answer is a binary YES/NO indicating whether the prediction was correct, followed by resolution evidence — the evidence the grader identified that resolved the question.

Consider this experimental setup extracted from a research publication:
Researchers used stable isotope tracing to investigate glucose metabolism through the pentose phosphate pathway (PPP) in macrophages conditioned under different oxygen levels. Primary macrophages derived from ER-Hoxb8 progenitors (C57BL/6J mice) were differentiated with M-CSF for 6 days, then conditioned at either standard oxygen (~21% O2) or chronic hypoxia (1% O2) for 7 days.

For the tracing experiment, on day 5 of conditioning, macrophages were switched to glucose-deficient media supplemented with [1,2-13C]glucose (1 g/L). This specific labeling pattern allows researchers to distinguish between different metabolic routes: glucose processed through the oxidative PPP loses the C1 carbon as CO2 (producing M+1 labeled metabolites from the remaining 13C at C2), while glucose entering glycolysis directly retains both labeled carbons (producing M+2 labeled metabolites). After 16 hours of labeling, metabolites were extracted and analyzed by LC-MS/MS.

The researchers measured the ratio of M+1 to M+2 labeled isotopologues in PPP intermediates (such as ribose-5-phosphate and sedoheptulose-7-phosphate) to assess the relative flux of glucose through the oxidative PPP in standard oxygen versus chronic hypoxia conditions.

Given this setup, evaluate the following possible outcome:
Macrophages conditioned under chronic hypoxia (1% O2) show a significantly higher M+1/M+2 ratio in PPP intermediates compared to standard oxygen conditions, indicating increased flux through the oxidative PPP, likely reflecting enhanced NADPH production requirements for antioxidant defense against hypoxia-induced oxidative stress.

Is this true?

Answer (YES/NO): NO